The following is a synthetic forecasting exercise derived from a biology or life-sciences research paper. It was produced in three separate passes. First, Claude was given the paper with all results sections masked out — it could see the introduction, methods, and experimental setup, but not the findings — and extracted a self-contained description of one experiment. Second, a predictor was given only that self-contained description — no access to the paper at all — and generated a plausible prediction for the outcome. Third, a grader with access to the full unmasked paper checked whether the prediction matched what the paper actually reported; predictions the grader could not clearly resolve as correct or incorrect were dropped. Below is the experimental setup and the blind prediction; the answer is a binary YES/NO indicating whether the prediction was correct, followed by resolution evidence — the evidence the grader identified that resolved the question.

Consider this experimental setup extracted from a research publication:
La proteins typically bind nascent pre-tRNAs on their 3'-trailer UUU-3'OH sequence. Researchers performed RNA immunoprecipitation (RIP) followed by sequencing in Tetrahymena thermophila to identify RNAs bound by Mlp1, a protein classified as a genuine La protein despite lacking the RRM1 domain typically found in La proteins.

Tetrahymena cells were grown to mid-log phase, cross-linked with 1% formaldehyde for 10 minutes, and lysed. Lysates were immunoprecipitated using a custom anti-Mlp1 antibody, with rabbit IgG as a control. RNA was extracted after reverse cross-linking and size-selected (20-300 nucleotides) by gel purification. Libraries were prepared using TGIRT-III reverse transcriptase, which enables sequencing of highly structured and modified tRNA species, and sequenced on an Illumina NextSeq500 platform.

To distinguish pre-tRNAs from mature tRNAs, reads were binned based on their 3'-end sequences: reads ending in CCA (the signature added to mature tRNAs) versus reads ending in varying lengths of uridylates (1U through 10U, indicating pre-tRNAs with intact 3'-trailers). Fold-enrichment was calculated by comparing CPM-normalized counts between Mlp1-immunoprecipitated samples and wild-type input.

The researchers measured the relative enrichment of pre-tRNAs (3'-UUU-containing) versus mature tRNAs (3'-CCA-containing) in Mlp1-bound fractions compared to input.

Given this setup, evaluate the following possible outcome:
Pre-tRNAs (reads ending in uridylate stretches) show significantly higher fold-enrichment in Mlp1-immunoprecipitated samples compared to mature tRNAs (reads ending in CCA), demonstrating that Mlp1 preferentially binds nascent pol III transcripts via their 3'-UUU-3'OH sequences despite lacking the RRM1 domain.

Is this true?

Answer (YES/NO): YES